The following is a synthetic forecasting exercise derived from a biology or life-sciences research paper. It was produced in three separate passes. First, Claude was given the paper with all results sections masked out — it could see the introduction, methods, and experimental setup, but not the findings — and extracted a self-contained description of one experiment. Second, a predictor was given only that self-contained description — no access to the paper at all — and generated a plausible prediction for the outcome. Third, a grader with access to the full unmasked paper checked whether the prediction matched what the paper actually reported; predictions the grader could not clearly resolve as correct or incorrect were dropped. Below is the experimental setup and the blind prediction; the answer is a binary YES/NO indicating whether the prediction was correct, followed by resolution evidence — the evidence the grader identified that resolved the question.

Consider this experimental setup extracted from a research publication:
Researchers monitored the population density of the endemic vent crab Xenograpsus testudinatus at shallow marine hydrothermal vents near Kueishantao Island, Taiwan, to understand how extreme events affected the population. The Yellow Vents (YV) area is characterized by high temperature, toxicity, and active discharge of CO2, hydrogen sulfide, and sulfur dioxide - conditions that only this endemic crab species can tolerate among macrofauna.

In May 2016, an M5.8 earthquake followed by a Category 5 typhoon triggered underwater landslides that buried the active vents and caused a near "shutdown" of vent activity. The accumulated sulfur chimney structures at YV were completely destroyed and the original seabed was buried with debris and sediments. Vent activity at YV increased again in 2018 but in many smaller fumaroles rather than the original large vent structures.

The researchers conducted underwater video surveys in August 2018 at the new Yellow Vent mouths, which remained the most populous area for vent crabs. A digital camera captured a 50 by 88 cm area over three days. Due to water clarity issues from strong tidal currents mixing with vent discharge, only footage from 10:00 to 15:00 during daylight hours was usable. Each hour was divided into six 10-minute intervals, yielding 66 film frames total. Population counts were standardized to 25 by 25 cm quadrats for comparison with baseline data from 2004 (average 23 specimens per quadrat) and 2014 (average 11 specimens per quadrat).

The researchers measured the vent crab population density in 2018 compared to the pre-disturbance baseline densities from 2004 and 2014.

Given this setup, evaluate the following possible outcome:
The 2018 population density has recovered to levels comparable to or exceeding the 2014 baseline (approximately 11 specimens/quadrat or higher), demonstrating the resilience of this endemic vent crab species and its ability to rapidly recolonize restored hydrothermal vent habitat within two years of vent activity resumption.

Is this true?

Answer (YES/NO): NO